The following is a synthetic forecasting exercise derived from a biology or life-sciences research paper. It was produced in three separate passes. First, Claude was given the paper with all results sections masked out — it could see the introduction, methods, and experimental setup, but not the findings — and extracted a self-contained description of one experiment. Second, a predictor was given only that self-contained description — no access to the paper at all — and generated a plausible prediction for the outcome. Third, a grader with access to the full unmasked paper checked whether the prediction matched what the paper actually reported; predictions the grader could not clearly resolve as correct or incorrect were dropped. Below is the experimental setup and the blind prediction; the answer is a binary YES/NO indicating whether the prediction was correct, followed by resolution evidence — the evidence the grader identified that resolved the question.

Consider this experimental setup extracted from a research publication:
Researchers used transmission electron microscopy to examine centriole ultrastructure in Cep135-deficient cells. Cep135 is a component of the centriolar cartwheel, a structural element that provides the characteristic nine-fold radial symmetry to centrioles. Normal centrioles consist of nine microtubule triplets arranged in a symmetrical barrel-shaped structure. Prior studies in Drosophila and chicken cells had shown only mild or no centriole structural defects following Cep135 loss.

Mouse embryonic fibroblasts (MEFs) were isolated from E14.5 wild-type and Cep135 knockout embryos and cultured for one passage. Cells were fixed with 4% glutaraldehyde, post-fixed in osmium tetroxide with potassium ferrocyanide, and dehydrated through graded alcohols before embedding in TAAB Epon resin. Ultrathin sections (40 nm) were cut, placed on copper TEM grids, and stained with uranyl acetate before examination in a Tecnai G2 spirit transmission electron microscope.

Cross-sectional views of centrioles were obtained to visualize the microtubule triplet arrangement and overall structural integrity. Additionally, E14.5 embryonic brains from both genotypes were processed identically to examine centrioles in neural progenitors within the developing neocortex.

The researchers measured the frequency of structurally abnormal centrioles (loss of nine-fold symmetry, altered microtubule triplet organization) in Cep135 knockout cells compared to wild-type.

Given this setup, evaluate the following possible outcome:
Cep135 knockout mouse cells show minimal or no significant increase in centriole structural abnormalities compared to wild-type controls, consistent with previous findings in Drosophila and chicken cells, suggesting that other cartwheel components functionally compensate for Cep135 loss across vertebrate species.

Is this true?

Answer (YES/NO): NO